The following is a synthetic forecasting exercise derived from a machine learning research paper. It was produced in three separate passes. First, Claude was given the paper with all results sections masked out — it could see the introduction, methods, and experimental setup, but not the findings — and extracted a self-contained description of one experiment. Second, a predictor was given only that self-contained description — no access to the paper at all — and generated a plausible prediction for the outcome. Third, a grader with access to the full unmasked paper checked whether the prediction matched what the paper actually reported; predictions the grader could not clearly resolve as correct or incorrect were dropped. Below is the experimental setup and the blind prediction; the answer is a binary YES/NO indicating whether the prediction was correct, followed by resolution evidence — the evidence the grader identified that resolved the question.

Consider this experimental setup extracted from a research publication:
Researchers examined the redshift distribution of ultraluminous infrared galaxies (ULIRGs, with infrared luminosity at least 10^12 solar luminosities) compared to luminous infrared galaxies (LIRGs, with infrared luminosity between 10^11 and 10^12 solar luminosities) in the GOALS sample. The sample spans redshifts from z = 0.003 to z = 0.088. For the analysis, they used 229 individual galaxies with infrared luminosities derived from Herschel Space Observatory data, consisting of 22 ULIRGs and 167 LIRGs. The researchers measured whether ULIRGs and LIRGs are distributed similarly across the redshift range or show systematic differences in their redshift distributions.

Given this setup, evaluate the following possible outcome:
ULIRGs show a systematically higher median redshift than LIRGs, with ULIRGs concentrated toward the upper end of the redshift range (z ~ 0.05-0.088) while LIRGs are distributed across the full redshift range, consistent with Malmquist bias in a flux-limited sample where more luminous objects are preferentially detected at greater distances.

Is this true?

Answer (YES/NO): NO